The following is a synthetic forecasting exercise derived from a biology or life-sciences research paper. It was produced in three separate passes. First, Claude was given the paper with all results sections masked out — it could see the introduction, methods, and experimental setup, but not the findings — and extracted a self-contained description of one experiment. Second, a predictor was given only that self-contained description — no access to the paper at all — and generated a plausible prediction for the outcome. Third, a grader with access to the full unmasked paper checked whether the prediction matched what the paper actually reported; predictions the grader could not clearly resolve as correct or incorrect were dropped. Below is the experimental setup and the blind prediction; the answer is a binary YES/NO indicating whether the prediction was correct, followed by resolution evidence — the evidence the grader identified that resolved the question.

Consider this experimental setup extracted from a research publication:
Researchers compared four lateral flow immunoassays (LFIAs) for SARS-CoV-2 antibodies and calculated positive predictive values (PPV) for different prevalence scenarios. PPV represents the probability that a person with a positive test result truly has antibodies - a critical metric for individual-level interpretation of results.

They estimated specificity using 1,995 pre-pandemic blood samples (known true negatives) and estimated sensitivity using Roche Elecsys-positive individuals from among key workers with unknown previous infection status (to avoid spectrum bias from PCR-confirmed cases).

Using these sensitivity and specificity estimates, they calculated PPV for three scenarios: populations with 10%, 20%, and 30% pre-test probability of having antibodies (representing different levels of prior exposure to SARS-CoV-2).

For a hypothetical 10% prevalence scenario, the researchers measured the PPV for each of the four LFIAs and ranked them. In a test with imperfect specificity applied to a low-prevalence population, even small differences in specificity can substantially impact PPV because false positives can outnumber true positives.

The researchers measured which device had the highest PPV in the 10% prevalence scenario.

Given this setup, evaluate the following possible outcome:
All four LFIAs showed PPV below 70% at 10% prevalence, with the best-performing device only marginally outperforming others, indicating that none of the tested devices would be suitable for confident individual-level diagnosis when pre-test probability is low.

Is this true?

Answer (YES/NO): NO